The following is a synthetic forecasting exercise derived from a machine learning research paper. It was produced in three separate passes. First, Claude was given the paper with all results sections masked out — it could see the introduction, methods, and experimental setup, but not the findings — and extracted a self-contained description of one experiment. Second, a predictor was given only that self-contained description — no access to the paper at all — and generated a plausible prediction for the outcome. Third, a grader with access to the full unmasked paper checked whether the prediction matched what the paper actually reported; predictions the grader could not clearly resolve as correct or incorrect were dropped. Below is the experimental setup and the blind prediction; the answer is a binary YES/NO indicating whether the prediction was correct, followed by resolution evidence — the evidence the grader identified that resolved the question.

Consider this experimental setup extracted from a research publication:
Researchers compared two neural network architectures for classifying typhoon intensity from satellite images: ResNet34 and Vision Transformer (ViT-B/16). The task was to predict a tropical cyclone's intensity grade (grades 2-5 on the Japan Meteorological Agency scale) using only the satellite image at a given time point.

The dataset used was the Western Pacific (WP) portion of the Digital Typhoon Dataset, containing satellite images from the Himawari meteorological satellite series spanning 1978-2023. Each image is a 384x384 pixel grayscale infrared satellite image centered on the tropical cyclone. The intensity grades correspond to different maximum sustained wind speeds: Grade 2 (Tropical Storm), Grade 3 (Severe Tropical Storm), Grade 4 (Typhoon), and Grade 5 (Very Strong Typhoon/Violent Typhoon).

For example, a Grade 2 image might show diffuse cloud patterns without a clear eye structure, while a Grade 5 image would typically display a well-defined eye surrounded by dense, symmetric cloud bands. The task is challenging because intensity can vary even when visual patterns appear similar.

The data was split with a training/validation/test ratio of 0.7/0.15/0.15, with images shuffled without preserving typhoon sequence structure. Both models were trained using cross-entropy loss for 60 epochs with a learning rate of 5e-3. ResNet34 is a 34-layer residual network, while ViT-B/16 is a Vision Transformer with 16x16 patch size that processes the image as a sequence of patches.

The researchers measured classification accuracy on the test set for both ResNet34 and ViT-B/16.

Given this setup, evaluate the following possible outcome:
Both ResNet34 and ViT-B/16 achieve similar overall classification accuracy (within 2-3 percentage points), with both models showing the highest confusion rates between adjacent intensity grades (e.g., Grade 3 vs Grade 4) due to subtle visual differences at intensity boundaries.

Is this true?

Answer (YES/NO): NO